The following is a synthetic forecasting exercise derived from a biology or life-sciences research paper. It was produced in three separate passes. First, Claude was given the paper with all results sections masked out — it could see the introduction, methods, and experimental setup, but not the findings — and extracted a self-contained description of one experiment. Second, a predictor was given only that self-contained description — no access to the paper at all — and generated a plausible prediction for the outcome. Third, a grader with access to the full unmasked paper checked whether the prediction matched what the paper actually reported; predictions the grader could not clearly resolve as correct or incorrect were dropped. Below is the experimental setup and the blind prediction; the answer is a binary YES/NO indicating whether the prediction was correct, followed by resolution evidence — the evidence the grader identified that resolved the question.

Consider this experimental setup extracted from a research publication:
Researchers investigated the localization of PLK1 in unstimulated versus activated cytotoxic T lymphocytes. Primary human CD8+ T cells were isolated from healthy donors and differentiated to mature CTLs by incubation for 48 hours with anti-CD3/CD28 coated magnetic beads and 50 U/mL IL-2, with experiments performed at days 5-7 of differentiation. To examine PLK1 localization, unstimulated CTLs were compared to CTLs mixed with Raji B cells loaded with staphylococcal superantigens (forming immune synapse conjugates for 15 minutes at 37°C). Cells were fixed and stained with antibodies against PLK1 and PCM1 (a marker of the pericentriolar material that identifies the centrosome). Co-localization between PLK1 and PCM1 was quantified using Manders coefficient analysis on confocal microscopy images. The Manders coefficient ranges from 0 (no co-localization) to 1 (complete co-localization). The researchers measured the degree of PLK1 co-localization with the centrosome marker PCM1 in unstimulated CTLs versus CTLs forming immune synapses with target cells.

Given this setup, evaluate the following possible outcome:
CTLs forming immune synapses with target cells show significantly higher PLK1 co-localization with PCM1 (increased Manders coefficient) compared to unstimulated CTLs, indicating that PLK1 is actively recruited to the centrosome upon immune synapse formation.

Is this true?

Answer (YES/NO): NO